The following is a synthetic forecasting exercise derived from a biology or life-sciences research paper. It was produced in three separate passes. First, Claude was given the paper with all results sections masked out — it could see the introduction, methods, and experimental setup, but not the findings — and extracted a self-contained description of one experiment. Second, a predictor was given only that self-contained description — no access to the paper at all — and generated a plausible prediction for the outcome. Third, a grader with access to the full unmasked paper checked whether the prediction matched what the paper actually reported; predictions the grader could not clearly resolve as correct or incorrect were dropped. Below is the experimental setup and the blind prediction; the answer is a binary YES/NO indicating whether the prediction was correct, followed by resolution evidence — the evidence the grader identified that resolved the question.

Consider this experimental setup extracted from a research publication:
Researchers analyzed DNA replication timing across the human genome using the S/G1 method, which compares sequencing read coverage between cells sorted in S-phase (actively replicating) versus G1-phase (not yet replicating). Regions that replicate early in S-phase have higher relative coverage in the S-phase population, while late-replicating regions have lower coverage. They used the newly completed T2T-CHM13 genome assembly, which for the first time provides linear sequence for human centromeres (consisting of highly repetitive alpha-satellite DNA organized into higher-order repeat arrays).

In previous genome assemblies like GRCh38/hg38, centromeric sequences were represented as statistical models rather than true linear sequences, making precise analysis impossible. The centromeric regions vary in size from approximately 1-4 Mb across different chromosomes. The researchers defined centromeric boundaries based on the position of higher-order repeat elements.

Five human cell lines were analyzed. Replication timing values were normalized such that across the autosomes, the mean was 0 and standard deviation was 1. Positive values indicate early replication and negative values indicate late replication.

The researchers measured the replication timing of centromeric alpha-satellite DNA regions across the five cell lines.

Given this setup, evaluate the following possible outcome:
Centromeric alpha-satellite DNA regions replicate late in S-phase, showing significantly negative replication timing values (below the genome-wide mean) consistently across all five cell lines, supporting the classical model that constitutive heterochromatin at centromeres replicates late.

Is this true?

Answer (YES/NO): NO